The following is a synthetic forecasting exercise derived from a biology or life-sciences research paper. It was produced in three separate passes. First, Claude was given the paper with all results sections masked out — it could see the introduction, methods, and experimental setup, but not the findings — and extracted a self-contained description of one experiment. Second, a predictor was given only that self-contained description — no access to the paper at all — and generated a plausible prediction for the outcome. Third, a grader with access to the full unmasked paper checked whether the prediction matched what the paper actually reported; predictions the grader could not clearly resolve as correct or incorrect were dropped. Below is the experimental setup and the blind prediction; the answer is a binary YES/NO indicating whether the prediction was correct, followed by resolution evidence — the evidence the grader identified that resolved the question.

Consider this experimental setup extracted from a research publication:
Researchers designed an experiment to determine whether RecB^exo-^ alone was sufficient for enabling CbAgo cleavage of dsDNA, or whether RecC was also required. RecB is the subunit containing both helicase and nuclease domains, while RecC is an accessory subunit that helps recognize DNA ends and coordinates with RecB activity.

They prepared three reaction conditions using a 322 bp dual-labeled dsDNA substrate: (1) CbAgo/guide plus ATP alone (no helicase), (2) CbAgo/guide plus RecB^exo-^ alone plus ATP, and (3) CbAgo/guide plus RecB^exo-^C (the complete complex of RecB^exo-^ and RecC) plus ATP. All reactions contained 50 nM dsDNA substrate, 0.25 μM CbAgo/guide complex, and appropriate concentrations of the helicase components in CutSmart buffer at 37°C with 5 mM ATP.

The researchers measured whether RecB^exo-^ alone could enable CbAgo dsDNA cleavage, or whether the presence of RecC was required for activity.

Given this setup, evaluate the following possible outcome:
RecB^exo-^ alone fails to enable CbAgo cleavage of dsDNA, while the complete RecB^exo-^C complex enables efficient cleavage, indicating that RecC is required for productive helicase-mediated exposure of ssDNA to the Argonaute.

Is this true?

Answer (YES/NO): YES